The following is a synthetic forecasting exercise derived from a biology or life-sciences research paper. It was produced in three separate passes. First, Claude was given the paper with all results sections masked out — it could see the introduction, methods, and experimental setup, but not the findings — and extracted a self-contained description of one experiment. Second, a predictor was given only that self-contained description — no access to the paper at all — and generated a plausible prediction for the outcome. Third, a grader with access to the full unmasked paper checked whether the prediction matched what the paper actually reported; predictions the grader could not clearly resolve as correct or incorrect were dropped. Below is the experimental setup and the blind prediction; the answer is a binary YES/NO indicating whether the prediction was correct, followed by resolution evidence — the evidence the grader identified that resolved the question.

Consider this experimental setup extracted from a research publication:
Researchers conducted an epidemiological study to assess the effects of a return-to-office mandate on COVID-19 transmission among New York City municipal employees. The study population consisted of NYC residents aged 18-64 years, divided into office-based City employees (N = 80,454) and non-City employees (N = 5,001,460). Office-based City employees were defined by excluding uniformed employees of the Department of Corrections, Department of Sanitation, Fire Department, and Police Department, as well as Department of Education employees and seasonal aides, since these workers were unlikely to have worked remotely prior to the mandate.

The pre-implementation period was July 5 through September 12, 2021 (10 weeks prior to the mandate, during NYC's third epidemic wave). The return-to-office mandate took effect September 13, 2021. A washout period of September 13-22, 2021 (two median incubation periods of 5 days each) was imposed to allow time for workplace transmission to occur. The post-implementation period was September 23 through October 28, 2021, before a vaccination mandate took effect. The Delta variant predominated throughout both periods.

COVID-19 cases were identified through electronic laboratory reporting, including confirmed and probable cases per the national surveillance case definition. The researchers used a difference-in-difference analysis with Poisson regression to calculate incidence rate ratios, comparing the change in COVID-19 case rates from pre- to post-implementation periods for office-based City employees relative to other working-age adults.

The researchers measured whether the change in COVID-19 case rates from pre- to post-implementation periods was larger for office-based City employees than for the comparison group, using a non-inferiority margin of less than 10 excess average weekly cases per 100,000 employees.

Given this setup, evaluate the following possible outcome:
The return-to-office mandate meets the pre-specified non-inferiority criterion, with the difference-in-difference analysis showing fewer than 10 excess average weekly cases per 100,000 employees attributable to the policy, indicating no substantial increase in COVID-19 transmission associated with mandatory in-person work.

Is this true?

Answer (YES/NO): YES